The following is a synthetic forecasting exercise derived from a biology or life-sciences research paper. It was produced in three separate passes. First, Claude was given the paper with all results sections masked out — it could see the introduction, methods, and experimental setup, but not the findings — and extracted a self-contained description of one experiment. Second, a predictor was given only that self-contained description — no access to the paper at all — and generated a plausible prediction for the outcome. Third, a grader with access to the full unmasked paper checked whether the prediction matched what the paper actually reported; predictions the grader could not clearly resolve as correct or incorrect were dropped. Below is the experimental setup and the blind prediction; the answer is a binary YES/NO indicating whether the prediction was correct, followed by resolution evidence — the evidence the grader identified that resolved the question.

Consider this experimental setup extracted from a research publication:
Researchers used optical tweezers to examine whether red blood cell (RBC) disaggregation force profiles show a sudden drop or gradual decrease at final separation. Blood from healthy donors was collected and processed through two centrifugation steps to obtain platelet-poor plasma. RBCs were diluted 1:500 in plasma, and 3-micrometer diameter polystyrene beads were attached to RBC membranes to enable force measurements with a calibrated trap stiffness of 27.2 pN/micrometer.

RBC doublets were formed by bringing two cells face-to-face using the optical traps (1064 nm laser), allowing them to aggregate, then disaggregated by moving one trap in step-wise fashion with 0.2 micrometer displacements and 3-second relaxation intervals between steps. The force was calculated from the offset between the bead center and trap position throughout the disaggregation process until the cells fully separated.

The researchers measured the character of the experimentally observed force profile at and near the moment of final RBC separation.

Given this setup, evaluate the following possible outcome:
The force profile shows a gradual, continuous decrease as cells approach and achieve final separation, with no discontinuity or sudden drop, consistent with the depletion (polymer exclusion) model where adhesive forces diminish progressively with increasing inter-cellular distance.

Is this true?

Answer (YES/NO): NO